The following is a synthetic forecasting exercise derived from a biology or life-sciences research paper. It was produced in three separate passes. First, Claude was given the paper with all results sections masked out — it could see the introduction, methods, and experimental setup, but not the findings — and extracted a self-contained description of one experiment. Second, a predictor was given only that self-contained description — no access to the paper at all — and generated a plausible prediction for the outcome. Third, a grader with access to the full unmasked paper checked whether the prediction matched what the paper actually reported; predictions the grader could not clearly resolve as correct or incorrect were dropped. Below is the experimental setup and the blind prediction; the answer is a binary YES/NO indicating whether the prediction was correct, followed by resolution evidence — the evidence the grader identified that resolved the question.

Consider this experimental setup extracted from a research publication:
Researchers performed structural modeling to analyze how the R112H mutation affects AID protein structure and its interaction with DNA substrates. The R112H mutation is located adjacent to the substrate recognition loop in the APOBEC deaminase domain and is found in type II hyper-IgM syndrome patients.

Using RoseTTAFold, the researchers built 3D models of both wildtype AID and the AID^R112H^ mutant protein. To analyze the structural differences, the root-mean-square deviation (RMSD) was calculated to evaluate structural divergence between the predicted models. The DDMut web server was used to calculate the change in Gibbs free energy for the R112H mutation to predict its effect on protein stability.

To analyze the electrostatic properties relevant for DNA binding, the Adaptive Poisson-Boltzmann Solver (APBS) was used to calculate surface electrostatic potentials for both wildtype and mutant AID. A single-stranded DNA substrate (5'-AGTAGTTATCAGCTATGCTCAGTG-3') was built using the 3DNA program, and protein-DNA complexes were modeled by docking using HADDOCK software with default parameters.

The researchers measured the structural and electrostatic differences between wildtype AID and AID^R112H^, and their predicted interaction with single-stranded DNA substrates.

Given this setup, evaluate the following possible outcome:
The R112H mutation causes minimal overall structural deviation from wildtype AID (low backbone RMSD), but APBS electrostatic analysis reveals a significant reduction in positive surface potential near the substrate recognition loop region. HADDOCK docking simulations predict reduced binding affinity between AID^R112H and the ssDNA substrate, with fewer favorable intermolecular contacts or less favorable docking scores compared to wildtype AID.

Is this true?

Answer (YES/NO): YES